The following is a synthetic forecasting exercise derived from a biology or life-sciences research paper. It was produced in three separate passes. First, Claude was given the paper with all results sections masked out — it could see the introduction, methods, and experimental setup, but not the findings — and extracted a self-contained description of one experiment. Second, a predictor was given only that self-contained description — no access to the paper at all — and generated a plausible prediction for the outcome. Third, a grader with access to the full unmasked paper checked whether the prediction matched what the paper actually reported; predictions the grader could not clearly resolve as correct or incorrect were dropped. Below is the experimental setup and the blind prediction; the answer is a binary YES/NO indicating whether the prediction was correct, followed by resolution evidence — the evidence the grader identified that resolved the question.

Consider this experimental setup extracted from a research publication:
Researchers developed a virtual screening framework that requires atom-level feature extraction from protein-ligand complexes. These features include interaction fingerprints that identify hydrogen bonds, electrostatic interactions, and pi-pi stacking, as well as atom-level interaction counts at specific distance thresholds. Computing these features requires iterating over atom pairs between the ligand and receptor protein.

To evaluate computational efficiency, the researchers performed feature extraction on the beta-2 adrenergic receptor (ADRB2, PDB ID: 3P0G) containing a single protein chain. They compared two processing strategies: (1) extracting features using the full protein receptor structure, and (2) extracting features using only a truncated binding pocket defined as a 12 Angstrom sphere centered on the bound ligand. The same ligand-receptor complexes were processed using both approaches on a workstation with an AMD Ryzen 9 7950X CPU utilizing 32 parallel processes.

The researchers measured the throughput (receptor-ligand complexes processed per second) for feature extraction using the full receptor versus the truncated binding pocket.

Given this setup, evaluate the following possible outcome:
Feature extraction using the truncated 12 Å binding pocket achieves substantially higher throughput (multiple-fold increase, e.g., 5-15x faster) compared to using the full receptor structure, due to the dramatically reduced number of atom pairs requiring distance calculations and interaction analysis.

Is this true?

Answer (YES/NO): NO